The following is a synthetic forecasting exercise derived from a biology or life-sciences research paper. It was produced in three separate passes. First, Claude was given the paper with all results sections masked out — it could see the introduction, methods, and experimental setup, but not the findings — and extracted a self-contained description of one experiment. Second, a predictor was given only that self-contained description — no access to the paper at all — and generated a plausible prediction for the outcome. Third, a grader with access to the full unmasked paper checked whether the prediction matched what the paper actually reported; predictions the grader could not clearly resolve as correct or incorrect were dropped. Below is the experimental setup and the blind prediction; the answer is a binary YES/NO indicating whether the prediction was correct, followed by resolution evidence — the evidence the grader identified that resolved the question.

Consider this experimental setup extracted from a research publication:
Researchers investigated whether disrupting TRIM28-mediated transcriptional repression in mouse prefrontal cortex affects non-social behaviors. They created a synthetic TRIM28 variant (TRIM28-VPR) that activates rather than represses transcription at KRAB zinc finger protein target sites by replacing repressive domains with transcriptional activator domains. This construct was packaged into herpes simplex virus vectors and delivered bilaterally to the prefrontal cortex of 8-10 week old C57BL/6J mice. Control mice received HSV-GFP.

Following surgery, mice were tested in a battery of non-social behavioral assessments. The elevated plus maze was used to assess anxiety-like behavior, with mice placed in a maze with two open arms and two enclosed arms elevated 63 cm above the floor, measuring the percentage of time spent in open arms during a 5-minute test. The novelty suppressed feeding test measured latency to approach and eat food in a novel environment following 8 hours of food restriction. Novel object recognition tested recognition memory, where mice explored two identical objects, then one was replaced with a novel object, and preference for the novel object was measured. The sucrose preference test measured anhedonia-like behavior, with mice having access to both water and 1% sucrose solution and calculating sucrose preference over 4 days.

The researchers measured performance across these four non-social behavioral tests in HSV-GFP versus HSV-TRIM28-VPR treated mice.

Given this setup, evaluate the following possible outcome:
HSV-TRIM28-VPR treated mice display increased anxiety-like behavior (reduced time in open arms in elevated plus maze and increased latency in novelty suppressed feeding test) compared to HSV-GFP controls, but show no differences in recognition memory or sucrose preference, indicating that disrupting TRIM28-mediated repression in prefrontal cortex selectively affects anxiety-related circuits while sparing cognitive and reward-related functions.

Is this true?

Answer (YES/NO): NO